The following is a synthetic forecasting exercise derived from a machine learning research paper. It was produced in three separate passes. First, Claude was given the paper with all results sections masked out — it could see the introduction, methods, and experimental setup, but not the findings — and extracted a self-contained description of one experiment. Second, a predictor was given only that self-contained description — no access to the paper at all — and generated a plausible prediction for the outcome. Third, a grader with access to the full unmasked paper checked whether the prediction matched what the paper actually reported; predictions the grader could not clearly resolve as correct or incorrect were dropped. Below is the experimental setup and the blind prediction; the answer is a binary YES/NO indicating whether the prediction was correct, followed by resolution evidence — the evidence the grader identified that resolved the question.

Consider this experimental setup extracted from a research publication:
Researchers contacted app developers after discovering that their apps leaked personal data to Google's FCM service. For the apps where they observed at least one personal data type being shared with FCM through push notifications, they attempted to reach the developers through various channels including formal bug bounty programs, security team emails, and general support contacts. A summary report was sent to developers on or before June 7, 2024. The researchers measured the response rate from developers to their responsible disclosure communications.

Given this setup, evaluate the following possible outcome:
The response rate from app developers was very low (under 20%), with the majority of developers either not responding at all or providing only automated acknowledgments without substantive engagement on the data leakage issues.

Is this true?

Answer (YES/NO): NO